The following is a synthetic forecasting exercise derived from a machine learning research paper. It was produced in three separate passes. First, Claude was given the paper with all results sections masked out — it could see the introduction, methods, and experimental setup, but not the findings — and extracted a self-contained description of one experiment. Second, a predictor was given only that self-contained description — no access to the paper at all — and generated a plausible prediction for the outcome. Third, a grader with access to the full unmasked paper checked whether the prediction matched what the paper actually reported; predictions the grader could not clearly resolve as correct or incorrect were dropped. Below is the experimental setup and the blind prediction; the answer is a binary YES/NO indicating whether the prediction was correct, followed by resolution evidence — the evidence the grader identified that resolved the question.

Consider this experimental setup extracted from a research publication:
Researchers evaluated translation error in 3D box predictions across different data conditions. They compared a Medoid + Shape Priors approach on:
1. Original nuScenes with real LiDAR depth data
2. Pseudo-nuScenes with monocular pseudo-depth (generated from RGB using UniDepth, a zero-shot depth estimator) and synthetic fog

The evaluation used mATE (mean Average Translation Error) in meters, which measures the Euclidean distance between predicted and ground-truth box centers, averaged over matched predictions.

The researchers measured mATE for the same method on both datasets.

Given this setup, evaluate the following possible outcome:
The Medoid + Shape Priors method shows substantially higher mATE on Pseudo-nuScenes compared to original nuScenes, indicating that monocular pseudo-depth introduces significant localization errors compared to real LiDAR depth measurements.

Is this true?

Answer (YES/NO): NO